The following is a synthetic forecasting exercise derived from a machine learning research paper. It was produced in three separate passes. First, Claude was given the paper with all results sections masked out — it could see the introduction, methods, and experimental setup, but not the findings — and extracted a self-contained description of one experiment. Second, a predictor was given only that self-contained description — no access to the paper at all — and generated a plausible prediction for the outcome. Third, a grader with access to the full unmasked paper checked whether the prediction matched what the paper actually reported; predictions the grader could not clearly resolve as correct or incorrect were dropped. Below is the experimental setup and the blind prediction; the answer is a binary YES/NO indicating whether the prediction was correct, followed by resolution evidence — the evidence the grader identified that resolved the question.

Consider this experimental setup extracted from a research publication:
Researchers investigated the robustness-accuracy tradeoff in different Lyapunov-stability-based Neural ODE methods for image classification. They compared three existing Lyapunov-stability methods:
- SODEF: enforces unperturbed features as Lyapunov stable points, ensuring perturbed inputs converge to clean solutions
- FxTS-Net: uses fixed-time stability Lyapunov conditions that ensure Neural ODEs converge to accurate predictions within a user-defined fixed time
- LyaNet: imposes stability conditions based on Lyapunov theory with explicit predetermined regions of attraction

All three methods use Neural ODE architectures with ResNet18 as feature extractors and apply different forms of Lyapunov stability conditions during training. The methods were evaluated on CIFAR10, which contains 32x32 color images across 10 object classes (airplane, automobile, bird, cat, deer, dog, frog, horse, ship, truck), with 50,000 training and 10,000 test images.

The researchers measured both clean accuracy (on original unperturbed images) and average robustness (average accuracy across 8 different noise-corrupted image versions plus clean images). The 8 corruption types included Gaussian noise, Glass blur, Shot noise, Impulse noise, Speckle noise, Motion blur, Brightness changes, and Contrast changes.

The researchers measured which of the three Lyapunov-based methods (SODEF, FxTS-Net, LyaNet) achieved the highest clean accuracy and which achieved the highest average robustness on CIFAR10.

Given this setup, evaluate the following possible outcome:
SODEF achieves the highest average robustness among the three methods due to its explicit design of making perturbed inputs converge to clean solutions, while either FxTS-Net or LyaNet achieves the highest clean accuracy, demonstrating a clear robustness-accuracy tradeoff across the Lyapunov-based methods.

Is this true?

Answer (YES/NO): NO